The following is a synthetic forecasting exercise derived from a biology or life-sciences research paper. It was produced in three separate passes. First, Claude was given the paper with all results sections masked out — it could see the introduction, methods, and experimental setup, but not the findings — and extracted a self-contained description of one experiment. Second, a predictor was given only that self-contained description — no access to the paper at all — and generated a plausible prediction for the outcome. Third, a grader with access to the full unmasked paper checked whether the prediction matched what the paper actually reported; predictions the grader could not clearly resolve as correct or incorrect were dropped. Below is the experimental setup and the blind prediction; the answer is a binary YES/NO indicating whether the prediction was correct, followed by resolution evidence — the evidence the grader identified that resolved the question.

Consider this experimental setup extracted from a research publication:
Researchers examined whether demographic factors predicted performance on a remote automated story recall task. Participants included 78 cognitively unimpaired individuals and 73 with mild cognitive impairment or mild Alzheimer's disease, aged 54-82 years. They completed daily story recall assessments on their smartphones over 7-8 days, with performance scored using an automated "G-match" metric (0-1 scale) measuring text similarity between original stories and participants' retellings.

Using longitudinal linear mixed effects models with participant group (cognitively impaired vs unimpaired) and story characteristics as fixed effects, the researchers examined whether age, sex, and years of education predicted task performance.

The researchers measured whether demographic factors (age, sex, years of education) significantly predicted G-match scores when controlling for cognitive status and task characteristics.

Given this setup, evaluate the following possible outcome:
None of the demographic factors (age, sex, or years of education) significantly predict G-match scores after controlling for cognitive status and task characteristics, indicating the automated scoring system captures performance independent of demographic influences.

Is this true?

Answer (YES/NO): YES